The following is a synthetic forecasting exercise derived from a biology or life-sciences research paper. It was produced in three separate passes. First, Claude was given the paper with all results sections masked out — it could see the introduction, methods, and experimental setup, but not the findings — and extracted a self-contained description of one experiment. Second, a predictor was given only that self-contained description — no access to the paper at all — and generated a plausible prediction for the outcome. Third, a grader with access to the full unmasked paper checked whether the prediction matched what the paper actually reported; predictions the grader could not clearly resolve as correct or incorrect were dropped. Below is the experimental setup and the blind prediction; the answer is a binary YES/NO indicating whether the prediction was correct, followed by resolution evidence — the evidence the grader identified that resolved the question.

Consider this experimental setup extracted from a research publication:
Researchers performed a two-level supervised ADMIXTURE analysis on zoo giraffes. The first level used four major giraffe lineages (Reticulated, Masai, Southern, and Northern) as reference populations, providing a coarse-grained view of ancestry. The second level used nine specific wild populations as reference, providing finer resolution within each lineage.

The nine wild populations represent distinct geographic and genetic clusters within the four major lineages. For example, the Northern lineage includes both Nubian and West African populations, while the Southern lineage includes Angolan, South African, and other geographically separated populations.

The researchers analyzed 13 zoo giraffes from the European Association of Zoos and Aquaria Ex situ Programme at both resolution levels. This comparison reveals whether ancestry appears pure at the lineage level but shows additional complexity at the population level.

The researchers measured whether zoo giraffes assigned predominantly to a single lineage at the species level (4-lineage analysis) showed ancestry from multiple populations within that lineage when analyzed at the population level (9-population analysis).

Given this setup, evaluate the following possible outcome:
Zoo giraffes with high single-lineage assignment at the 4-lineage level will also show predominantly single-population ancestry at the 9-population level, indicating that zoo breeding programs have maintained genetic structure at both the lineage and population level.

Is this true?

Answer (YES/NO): NO